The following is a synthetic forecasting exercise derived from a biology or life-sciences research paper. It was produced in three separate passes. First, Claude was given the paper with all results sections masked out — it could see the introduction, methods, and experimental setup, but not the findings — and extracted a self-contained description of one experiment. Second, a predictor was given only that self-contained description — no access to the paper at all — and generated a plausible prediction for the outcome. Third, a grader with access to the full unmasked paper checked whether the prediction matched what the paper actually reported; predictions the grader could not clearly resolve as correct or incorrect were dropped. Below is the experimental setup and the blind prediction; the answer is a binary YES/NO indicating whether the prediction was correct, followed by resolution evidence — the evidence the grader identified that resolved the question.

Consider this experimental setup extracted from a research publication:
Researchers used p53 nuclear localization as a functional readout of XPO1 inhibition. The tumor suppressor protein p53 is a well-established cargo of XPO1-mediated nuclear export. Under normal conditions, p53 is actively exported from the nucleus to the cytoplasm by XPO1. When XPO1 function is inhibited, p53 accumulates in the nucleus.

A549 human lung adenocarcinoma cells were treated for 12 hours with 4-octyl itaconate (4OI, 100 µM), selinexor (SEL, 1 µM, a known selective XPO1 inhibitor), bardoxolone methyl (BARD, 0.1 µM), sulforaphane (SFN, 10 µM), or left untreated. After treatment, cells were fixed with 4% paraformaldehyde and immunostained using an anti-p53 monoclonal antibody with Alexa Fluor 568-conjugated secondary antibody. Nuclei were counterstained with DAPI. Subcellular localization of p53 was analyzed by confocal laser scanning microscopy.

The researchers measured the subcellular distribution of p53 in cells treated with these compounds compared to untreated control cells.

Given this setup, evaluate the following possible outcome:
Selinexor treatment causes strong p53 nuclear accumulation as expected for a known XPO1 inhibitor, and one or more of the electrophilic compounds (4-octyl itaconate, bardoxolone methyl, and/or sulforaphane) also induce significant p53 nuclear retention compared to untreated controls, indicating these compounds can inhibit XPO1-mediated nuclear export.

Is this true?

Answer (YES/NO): YES